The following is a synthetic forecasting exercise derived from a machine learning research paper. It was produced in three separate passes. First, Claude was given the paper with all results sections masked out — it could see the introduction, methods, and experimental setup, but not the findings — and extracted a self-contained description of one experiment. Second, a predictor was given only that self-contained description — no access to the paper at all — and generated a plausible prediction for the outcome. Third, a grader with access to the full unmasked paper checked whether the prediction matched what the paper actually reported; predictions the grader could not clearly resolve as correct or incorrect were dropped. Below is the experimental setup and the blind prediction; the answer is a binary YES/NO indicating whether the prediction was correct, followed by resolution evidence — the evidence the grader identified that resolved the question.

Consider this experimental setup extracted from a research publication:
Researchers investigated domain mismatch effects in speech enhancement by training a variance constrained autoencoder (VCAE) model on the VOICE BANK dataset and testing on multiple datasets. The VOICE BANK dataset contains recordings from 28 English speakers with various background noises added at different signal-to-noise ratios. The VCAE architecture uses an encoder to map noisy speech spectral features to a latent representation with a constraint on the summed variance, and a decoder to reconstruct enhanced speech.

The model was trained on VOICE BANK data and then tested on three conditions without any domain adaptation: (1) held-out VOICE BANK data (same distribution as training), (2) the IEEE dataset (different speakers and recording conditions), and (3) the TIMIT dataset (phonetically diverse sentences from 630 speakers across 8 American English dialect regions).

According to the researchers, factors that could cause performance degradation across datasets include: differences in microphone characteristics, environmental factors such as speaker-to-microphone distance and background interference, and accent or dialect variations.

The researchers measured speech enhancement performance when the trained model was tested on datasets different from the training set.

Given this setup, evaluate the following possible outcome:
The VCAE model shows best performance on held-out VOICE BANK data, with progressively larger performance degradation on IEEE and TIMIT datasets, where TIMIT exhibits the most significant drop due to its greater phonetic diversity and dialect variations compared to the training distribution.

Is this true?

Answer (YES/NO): YES